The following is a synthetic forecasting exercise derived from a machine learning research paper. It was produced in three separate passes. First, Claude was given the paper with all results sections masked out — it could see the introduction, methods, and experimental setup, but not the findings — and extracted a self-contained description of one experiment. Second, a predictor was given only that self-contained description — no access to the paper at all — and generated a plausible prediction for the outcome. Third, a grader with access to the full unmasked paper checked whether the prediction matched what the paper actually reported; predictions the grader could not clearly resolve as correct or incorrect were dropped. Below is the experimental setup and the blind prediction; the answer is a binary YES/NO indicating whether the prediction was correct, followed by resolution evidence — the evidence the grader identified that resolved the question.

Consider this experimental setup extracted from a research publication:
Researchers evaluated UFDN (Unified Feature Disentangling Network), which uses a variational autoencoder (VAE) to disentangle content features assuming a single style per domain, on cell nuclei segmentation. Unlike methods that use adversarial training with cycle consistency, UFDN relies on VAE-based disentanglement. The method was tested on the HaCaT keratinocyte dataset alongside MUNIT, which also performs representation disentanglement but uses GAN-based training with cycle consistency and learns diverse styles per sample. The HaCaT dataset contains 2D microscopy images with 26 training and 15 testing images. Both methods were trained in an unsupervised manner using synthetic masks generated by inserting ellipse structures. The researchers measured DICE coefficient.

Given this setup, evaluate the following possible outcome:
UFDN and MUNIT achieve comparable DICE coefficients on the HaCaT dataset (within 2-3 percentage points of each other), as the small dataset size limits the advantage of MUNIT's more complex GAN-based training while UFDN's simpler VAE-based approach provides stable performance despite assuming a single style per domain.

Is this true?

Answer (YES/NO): NO